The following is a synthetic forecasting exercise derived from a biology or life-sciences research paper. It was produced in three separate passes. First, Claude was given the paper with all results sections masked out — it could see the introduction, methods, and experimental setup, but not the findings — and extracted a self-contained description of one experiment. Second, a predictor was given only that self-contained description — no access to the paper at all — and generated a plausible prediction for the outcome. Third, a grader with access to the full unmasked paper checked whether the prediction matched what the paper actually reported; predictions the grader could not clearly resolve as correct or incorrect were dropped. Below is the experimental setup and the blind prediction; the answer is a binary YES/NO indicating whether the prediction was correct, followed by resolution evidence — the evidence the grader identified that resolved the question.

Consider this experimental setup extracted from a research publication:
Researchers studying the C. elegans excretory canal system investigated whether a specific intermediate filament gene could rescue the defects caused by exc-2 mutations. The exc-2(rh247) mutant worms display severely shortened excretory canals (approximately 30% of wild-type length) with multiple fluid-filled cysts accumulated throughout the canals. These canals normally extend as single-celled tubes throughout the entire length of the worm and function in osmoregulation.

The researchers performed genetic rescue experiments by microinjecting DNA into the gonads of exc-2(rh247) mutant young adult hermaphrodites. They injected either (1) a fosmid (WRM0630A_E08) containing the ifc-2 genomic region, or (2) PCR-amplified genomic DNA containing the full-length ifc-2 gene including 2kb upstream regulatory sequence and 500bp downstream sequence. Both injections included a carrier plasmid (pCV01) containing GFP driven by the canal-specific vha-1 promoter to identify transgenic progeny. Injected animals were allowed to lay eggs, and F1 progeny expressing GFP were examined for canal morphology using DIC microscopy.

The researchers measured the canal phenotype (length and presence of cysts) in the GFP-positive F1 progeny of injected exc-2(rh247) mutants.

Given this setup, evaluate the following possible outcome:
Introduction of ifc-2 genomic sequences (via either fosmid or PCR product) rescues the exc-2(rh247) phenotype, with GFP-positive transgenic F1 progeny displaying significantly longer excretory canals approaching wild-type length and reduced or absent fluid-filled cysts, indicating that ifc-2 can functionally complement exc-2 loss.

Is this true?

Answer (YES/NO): NO